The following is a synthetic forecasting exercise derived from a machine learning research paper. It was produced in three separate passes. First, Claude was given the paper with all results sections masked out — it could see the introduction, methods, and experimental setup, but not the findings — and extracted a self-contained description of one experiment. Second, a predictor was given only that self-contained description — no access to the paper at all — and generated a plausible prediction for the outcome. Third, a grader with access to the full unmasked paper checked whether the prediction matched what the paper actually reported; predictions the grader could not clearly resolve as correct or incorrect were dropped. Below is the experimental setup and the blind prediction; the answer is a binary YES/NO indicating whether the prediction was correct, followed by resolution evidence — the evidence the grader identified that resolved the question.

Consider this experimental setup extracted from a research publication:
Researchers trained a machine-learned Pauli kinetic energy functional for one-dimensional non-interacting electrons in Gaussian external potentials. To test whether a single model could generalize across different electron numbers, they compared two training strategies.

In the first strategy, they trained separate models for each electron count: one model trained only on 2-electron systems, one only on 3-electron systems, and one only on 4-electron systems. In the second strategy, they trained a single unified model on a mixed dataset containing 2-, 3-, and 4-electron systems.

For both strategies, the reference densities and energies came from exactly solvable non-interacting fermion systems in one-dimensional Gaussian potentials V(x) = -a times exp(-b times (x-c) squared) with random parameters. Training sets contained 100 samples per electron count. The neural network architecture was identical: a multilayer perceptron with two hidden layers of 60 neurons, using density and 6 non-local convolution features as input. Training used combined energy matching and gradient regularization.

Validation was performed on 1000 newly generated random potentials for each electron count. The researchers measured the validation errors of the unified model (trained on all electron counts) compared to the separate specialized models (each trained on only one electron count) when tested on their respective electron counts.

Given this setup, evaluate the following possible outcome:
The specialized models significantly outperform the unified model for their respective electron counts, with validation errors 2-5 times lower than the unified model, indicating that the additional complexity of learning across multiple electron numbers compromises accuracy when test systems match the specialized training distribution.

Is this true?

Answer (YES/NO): NO